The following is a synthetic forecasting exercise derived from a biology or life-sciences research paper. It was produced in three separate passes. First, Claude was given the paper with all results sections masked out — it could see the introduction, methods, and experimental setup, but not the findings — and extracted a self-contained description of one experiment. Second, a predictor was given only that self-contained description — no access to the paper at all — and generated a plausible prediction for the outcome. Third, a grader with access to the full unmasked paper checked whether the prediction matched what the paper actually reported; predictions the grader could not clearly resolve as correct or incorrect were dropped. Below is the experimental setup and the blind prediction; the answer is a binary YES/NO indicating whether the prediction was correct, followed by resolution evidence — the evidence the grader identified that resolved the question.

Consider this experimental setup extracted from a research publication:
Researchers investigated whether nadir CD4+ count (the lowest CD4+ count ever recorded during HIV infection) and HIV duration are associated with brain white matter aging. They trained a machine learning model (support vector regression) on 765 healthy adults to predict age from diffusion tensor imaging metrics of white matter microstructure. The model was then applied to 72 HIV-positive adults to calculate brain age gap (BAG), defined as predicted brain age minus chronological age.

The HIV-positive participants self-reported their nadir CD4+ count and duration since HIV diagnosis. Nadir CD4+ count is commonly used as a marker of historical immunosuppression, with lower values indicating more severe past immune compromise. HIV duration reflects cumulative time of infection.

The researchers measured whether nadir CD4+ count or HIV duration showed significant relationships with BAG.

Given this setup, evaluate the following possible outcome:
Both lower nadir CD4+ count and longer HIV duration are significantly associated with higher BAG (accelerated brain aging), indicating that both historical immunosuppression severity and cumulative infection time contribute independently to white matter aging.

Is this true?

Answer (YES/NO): NO